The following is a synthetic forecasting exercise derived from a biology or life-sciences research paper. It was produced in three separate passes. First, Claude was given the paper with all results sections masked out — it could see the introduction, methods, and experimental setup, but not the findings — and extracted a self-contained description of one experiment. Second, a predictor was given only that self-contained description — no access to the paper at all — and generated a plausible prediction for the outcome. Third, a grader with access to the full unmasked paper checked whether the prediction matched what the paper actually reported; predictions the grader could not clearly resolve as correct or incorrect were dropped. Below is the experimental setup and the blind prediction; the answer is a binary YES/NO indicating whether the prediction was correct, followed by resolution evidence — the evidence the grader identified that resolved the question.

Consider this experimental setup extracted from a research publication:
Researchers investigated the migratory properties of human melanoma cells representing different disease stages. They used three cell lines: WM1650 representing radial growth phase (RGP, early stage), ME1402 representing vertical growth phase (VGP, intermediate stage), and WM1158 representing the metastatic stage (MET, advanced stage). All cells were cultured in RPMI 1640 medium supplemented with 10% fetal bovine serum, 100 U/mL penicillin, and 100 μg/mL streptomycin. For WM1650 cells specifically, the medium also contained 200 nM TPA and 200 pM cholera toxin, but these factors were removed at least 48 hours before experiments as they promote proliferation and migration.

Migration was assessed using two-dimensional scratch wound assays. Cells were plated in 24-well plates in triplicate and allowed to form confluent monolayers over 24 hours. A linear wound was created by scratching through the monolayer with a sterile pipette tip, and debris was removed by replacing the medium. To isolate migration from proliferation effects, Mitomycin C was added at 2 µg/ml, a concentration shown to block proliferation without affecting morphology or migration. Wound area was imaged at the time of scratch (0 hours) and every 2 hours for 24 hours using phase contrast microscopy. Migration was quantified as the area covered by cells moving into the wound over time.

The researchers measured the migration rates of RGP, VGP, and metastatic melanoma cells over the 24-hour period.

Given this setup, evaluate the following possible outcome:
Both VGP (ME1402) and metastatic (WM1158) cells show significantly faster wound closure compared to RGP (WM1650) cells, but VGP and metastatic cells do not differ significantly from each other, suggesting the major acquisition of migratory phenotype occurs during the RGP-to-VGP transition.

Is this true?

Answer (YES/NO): NO